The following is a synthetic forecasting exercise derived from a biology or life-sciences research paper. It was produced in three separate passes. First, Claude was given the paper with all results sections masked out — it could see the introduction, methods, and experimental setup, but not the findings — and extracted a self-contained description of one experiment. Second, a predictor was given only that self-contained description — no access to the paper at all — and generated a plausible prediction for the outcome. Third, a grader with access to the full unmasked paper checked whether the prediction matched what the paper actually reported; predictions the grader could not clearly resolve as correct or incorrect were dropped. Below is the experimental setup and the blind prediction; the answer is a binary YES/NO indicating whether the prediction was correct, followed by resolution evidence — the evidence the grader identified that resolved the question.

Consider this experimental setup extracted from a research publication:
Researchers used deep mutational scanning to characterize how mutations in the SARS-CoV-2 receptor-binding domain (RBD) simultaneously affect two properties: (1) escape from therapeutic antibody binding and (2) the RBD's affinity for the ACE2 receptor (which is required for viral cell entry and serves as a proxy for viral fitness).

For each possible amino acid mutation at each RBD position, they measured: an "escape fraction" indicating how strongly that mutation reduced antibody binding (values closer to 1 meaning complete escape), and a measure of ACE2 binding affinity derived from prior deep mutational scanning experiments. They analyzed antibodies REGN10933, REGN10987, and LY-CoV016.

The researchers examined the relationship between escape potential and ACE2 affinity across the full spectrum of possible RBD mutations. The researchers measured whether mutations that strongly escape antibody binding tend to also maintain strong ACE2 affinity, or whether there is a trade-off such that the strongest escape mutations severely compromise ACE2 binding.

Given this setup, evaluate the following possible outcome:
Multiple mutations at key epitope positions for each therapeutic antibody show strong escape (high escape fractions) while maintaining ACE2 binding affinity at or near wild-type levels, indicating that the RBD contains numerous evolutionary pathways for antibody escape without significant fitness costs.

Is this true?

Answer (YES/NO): YES